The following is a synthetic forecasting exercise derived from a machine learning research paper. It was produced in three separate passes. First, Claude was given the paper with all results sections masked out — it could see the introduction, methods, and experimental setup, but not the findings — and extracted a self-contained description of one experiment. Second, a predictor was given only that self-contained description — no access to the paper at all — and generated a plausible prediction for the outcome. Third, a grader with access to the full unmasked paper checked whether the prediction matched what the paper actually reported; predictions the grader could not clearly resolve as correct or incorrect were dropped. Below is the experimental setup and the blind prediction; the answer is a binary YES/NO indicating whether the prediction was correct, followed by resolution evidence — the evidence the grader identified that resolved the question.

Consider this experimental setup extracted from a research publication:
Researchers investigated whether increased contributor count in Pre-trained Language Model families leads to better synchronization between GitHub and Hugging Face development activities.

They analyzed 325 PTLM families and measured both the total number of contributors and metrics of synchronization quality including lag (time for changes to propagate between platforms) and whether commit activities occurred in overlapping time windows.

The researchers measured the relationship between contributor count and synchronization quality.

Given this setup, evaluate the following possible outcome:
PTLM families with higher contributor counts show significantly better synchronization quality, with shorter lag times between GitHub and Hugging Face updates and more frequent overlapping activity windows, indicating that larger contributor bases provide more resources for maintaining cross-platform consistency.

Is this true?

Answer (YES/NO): NO